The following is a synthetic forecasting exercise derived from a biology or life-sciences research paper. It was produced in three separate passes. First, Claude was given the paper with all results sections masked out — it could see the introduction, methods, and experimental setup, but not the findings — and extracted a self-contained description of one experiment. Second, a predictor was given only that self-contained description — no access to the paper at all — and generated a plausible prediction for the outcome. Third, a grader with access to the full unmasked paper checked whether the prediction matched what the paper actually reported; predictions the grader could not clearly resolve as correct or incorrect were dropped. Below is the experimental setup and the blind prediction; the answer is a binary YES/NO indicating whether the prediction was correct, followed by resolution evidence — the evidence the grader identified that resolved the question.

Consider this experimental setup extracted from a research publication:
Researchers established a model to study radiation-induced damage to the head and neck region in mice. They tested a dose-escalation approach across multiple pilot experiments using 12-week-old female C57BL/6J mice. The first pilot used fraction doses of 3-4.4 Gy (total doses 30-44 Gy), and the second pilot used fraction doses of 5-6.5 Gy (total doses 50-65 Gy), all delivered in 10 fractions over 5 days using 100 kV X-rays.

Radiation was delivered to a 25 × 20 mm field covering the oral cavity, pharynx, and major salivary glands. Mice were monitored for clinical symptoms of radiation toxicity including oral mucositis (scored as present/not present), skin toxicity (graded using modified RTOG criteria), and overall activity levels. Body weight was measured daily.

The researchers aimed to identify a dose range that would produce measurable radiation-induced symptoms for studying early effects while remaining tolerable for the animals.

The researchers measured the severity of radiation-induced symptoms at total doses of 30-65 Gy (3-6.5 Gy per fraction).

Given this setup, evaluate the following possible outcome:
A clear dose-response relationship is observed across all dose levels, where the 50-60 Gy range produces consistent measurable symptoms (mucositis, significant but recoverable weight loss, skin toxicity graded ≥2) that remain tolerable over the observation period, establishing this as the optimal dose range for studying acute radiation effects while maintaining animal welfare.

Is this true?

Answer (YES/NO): NO